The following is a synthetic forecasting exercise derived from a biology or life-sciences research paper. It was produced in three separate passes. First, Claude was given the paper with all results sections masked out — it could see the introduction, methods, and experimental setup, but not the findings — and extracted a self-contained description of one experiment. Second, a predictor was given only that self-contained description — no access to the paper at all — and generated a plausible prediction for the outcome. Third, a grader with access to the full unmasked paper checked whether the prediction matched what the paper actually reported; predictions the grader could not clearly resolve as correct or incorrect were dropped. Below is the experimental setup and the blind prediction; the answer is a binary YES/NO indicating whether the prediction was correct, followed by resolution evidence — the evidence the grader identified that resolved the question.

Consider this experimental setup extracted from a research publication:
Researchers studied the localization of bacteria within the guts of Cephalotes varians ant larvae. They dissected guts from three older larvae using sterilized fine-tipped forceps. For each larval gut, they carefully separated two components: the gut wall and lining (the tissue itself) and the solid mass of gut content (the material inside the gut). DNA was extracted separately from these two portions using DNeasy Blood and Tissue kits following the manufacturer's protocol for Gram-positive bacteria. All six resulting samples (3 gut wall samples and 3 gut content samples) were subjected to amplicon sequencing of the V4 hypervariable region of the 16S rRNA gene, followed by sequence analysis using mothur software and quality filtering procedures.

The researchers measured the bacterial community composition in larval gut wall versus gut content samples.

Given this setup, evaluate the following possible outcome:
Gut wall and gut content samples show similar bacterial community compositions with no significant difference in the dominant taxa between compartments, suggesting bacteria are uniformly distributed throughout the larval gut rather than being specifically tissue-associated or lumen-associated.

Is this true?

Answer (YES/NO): NO